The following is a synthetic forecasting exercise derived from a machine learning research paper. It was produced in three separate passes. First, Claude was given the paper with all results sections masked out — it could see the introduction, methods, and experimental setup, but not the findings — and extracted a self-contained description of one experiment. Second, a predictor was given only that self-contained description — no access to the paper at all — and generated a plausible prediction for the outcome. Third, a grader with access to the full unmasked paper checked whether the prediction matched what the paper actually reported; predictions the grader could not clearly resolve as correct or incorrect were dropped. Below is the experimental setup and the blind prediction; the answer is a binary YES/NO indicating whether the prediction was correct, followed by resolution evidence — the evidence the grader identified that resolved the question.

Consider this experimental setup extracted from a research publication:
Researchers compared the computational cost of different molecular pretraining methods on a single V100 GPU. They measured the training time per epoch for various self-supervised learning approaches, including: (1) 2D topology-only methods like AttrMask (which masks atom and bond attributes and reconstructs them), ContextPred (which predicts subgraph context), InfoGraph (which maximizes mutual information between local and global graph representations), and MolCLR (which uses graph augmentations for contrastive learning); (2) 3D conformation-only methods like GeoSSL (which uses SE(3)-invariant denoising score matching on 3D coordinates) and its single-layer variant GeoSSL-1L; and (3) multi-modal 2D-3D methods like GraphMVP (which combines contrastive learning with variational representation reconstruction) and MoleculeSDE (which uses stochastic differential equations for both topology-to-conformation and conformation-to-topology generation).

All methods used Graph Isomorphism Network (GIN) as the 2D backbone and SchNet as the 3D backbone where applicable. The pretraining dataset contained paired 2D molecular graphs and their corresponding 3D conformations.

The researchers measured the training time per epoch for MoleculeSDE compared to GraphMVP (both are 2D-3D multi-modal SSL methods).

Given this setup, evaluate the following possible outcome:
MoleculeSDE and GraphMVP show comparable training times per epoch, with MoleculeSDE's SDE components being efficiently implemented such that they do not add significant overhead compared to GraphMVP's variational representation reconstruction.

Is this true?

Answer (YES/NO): NO